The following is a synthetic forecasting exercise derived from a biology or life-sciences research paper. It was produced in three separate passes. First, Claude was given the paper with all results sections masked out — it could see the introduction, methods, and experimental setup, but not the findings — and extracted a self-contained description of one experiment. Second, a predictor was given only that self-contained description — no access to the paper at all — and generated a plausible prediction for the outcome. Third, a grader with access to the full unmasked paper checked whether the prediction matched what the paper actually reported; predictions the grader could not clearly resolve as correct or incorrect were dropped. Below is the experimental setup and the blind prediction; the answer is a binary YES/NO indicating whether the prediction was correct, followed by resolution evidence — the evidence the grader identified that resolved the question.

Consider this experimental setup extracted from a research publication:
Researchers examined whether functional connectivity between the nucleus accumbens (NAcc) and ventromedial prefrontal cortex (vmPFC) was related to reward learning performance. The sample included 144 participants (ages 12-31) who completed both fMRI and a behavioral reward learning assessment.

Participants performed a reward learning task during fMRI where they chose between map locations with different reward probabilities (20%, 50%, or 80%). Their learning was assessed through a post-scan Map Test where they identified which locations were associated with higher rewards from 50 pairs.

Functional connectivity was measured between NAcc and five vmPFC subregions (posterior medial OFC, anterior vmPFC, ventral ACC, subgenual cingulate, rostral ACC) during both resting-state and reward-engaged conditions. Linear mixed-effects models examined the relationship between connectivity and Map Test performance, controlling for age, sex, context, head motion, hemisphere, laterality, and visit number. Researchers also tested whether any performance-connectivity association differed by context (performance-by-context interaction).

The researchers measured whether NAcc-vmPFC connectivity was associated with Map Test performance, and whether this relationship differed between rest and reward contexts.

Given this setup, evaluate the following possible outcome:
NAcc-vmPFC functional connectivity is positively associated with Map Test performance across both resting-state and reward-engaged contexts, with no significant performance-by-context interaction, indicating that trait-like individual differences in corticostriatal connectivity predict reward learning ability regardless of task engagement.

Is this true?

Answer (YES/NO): NO